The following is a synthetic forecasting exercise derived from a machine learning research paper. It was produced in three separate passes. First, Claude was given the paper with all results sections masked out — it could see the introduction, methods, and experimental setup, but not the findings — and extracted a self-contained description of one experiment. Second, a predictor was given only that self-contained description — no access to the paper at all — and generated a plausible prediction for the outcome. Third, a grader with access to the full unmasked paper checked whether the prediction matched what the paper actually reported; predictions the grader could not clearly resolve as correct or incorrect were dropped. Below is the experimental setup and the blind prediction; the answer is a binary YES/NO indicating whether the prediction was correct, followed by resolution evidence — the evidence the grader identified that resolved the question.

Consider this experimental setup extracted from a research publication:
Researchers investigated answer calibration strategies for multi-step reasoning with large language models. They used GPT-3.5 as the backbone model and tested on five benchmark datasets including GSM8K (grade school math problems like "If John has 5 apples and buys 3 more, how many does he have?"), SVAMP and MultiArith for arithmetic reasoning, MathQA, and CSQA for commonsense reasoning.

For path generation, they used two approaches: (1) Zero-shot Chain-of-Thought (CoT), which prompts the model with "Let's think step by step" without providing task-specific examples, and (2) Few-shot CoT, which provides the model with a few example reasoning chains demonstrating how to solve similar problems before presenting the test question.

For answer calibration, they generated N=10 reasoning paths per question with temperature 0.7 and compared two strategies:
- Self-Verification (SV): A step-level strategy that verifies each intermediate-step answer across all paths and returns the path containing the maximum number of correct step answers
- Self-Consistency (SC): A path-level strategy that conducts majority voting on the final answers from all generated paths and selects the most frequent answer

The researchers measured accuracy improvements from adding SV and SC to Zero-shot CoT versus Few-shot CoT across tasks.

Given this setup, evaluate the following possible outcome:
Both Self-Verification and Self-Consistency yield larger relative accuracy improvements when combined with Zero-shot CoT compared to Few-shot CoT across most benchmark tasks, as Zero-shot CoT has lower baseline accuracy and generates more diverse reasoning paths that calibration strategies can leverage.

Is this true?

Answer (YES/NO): YES